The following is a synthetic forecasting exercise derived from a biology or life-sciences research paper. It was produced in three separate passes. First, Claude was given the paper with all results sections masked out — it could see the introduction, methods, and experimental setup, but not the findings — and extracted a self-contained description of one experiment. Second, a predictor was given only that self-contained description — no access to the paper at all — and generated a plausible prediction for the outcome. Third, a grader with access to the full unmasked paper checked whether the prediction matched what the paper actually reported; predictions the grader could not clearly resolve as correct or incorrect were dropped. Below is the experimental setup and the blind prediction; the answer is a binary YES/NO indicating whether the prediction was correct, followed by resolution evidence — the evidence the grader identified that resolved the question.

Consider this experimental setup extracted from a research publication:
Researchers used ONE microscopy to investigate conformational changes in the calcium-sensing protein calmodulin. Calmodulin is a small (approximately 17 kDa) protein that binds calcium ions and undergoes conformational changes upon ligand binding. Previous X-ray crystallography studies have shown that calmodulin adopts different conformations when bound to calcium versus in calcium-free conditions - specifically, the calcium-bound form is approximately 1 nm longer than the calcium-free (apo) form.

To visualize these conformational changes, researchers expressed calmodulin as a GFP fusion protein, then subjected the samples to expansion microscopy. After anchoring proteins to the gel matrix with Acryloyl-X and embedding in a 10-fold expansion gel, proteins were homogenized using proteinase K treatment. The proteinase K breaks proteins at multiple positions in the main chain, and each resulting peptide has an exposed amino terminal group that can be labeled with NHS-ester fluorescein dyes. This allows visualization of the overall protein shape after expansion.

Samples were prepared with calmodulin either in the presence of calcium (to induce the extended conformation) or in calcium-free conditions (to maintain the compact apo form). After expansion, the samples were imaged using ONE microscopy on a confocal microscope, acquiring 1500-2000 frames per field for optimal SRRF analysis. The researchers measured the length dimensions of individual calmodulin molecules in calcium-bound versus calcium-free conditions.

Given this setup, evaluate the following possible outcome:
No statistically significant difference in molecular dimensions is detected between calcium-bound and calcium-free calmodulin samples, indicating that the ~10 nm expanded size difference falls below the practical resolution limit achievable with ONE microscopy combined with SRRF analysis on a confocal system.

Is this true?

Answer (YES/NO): NO